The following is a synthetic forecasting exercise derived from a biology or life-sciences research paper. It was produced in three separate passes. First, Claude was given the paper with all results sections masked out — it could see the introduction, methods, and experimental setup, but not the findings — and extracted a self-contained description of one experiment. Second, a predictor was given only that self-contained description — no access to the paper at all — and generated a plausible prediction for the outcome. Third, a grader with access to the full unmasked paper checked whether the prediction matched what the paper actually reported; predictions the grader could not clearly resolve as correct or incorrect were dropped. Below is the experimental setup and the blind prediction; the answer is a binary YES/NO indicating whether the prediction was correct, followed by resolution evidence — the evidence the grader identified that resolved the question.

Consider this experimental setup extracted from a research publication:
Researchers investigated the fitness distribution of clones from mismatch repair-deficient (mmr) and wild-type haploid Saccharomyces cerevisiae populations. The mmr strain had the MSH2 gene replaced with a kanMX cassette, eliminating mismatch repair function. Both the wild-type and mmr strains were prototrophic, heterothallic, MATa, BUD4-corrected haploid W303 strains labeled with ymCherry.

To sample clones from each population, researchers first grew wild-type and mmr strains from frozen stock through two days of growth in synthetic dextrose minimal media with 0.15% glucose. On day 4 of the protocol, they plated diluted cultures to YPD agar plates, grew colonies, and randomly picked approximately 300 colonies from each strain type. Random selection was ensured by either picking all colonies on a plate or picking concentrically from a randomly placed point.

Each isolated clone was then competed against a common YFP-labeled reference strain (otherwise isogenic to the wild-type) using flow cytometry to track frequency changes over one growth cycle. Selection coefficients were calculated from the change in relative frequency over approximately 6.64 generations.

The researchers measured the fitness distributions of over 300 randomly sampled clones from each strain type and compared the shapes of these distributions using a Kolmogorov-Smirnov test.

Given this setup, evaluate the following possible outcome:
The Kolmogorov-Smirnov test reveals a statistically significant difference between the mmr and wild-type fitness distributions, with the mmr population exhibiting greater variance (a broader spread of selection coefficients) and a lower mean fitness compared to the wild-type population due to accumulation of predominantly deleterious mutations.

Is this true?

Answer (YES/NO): YES